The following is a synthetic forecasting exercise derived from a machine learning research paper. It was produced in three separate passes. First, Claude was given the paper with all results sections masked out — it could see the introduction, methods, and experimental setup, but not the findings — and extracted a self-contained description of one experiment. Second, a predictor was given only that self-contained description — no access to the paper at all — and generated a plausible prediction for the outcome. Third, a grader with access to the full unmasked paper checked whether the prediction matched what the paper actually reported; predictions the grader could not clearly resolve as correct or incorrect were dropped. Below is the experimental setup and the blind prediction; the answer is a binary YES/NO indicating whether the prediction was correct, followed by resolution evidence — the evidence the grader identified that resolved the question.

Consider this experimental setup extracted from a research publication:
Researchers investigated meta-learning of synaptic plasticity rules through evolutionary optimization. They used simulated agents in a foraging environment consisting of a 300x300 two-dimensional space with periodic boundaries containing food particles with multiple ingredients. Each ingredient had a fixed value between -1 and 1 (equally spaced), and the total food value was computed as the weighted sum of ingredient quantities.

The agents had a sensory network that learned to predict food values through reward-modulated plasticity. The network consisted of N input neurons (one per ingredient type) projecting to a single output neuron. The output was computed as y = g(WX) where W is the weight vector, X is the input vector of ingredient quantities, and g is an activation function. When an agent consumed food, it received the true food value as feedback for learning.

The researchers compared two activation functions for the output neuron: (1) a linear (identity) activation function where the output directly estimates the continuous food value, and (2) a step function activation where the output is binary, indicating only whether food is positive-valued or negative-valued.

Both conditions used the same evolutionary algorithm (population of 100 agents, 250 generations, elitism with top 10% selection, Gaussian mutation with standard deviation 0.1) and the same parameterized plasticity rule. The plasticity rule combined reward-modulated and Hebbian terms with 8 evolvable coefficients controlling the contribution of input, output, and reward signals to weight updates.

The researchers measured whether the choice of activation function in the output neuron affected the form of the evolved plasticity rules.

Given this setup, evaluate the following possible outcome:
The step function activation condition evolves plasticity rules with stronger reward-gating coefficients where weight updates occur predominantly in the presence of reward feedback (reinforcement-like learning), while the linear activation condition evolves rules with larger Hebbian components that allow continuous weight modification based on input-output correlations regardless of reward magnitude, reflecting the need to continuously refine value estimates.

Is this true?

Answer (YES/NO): NO